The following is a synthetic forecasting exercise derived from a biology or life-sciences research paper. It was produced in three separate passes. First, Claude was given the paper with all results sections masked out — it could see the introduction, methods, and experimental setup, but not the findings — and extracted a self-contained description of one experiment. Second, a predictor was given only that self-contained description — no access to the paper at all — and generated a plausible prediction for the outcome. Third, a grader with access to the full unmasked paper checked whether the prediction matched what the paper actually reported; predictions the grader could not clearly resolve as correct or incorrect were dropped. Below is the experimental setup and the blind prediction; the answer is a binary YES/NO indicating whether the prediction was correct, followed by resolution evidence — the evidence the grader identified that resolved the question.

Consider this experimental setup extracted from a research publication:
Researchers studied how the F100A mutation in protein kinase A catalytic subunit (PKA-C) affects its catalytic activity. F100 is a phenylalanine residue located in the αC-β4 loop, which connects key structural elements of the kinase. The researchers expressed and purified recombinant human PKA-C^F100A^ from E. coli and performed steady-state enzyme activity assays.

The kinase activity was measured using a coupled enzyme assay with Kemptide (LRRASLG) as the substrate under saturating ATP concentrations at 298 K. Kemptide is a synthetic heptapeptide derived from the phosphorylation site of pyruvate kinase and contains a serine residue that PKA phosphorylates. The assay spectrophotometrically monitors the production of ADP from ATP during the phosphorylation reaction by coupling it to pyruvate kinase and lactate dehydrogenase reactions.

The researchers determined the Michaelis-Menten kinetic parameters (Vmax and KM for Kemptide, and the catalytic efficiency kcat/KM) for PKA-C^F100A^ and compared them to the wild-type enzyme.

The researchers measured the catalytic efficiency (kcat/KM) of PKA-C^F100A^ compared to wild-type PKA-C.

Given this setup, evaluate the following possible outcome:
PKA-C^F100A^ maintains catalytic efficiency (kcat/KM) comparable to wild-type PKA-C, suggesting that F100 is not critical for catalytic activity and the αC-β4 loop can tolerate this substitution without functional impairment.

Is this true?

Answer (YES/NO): YES